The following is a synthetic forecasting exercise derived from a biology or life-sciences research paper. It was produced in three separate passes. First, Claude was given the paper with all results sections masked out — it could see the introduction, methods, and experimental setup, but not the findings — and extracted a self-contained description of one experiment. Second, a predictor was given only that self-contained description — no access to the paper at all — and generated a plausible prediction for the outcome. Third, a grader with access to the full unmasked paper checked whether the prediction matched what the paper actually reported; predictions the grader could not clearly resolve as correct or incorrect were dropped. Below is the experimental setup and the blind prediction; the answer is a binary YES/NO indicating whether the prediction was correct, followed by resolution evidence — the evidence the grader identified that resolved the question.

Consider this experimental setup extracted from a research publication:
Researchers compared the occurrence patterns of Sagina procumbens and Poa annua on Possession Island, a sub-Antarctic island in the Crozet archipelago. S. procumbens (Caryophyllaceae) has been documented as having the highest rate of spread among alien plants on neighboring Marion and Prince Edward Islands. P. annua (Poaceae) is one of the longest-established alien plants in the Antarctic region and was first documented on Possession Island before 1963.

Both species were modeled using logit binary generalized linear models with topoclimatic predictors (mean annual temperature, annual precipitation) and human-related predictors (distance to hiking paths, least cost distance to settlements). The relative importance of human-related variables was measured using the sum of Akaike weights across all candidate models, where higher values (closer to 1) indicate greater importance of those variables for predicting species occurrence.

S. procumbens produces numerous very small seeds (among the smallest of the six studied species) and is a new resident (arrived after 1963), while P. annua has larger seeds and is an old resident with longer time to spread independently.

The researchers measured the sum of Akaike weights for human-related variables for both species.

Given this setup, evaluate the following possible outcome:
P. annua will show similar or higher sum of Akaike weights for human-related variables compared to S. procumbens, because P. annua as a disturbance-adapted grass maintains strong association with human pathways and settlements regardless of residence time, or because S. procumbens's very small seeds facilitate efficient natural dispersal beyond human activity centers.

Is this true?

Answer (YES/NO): YES